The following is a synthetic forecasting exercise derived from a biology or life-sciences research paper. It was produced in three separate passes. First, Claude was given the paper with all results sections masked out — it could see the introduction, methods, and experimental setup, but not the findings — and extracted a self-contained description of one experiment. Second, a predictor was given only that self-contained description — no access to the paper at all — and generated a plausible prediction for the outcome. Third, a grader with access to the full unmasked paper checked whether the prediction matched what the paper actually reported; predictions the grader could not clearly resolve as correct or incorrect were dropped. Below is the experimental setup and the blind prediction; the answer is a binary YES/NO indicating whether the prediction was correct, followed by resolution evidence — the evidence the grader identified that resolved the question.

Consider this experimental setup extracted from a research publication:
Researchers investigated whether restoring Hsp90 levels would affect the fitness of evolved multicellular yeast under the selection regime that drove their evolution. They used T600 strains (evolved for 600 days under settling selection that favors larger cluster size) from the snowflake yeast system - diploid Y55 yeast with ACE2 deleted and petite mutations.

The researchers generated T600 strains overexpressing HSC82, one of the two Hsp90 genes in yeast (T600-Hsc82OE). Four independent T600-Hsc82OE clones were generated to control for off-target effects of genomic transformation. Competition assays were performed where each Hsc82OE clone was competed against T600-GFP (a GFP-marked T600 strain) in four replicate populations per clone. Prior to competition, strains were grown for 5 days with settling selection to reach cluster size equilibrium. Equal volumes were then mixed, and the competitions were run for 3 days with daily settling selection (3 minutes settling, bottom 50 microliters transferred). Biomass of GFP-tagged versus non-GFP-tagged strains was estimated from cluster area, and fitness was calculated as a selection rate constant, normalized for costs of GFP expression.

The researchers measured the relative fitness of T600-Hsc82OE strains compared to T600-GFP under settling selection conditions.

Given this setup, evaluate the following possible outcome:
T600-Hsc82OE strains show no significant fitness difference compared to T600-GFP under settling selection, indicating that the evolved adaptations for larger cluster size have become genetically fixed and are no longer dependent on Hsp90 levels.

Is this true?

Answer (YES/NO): NO